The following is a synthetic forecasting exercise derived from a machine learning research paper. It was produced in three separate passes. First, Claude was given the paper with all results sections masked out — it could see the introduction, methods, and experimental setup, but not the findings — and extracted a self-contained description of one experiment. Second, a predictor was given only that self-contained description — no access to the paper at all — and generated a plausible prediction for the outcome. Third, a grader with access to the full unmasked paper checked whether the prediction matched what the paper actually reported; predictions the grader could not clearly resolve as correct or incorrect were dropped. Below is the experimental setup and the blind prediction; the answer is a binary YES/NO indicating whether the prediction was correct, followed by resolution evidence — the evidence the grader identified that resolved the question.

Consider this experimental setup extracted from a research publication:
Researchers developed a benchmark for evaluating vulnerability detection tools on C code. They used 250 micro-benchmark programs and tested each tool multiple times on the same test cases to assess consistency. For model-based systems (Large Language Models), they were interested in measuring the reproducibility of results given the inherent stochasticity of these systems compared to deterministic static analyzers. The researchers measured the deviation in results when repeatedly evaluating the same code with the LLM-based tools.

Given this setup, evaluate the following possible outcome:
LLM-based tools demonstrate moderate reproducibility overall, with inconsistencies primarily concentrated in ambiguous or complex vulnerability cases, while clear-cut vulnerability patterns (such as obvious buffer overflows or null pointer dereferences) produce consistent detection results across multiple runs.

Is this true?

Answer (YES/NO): NO